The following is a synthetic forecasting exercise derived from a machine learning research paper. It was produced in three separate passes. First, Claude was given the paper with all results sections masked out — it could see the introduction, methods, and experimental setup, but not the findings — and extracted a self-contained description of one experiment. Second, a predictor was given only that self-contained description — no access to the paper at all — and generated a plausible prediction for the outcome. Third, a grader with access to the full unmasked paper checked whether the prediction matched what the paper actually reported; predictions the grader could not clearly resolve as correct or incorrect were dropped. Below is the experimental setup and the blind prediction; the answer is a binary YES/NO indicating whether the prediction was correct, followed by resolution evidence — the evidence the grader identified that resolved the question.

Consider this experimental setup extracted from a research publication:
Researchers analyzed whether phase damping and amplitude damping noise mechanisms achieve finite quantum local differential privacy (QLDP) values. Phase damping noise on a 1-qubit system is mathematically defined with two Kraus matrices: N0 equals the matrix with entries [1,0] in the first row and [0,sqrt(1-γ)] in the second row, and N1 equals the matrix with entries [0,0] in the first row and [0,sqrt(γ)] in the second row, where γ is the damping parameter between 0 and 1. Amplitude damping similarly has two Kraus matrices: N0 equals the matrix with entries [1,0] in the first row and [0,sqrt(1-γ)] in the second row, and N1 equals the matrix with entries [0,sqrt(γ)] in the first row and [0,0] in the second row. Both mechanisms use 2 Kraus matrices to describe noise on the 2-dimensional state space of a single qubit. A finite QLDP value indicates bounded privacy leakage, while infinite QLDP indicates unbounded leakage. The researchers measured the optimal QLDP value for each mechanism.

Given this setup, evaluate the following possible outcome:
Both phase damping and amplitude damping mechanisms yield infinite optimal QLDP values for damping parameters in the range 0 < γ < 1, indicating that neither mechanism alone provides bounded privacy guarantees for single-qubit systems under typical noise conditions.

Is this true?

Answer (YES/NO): YES